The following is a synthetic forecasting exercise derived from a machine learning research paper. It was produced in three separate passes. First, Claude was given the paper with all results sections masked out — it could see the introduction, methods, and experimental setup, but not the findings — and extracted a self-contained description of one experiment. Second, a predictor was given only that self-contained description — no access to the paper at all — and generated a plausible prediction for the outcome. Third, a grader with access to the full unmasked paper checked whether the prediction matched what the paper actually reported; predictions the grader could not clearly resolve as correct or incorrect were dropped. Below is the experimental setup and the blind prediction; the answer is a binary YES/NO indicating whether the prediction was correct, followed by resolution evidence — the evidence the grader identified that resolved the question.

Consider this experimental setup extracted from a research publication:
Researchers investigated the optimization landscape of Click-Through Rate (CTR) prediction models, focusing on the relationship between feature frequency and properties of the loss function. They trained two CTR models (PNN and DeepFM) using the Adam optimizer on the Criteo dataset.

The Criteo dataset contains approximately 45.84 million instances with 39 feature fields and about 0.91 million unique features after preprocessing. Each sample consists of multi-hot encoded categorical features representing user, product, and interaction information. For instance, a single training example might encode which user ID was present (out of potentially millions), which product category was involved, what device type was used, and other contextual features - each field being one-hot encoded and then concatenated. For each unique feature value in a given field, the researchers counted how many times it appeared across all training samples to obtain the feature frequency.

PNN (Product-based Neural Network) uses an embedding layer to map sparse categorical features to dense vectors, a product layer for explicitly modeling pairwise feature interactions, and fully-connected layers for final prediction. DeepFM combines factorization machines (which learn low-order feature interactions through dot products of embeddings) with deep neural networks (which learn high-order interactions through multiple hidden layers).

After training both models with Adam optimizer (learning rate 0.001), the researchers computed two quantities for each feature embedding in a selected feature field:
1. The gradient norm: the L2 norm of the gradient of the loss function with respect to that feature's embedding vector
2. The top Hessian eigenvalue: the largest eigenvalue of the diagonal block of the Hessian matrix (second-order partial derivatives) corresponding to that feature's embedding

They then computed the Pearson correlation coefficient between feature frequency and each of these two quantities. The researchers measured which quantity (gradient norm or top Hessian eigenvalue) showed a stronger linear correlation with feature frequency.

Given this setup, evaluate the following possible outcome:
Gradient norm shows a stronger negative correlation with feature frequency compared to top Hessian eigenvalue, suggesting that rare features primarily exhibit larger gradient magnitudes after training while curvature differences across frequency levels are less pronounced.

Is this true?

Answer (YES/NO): NO